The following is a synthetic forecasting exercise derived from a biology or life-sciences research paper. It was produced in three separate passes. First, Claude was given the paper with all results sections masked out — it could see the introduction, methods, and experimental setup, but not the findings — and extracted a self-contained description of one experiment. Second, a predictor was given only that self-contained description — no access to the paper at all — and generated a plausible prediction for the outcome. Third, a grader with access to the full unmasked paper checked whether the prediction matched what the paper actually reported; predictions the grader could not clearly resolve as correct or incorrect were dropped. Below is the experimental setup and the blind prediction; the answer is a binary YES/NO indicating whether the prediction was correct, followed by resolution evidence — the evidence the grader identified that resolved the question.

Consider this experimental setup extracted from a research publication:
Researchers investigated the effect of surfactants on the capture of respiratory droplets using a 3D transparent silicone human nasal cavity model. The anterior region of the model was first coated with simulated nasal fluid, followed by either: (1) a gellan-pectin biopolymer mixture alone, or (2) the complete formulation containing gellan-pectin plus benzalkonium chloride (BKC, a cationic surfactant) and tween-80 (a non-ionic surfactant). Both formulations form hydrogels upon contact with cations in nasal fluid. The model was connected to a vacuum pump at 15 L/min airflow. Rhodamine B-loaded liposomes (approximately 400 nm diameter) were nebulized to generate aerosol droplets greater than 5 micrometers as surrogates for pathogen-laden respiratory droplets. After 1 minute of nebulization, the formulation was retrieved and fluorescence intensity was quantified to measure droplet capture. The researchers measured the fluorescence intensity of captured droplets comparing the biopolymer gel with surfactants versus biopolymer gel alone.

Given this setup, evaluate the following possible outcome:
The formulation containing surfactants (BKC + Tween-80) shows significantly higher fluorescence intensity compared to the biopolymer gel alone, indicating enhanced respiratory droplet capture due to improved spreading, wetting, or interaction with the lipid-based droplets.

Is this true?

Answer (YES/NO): YES